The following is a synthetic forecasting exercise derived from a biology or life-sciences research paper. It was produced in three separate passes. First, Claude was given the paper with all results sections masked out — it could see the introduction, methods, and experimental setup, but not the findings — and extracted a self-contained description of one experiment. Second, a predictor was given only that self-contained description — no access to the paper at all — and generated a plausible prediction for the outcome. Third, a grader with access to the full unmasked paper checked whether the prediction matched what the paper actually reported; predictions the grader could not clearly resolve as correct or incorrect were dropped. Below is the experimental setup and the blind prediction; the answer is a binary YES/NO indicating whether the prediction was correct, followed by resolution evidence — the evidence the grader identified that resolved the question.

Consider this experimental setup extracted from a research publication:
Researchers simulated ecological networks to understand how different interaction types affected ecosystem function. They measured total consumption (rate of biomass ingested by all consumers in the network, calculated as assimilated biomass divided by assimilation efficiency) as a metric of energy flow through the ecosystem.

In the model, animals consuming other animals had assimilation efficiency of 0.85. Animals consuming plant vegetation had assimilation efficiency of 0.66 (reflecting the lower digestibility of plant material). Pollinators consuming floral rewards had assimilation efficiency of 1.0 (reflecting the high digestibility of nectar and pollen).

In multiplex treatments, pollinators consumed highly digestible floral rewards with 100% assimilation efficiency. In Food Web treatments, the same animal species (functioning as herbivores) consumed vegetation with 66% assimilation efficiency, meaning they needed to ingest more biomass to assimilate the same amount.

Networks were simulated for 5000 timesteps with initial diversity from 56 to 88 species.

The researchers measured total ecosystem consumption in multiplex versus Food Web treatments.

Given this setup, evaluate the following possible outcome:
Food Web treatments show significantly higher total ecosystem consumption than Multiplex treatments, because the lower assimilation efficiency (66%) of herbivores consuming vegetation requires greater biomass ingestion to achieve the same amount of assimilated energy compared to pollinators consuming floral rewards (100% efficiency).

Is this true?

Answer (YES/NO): NO